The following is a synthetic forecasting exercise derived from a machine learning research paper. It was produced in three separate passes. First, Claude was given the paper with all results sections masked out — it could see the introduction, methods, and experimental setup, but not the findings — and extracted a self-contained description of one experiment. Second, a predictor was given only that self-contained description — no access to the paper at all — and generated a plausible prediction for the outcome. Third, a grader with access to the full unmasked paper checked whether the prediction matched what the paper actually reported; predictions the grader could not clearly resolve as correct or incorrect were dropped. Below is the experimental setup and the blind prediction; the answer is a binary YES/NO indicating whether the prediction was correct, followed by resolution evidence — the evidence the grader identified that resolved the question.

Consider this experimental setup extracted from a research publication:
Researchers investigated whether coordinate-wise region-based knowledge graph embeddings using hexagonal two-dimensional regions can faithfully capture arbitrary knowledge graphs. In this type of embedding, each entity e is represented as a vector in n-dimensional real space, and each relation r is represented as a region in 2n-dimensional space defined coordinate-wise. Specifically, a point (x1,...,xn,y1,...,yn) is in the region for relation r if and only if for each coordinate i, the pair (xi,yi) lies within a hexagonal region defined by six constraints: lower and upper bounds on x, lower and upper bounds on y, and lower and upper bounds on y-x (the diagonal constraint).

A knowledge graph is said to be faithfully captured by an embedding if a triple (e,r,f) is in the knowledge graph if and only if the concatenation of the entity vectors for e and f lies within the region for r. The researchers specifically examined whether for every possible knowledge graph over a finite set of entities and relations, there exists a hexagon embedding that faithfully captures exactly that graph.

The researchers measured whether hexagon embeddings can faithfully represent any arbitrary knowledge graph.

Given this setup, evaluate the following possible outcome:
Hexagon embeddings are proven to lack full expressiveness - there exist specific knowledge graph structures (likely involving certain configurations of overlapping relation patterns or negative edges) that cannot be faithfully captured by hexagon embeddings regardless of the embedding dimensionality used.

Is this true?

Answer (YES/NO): YES